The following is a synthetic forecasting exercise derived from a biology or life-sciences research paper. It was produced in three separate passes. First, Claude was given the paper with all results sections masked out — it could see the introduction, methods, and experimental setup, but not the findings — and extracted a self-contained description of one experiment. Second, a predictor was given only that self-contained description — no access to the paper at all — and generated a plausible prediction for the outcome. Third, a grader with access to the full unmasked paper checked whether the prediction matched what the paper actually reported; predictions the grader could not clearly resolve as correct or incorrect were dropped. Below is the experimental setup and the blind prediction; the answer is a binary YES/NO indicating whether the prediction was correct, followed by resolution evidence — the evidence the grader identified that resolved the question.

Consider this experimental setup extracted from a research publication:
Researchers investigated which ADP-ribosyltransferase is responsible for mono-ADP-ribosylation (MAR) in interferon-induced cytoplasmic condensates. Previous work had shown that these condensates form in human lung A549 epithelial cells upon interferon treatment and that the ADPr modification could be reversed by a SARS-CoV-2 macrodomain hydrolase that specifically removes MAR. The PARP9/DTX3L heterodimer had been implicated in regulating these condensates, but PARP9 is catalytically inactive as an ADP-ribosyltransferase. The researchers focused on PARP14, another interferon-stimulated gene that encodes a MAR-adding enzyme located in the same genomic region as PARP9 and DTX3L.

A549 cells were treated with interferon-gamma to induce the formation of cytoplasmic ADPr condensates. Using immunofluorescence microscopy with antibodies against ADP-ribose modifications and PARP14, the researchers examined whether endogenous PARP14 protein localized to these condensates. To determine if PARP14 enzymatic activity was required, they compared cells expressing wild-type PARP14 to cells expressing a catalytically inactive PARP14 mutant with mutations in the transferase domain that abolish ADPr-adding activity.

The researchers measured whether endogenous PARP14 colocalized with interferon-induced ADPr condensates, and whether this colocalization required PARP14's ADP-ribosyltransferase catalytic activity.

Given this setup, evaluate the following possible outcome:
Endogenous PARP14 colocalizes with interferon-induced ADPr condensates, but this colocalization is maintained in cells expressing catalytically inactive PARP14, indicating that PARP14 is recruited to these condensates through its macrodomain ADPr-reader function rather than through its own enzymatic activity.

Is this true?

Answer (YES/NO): NO